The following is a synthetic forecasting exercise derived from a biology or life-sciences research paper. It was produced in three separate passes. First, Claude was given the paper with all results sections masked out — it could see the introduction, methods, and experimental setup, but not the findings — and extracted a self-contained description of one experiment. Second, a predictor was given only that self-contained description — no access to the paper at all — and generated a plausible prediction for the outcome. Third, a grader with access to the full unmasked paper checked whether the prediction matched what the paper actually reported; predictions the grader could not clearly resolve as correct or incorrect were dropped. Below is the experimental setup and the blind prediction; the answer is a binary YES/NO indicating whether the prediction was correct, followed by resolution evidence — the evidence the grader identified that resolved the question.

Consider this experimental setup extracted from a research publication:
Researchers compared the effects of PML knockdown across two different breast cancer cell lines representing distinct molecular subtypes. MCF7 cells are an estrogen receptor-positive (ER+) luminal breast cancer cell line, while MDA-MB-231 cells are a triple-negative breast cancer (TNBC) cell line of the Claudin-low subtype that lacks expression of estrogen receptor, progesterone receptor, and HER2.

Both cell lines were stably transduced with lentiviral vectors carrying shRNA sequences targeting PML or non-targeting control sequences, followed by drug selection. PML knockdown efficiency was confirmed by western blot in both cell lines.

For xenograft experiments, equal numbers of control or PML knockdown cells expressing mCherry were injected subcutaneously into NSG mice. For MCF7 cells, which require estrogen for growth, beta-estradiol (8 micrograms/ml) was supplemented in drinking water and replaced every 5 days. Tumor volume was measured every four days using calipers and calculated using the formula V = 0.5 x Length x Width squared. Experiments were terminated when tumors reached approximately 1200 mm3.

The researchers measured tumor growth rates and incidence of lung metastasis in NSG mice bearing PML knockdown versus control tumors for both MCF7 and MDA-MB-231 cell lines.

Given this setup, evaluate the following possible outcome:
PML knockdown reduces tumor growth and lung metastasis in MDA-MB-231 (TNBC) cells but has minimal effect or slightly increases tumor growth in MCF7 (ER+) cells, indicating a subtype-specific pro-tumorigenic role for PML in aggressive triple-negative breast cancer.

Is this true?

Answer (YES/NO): NO